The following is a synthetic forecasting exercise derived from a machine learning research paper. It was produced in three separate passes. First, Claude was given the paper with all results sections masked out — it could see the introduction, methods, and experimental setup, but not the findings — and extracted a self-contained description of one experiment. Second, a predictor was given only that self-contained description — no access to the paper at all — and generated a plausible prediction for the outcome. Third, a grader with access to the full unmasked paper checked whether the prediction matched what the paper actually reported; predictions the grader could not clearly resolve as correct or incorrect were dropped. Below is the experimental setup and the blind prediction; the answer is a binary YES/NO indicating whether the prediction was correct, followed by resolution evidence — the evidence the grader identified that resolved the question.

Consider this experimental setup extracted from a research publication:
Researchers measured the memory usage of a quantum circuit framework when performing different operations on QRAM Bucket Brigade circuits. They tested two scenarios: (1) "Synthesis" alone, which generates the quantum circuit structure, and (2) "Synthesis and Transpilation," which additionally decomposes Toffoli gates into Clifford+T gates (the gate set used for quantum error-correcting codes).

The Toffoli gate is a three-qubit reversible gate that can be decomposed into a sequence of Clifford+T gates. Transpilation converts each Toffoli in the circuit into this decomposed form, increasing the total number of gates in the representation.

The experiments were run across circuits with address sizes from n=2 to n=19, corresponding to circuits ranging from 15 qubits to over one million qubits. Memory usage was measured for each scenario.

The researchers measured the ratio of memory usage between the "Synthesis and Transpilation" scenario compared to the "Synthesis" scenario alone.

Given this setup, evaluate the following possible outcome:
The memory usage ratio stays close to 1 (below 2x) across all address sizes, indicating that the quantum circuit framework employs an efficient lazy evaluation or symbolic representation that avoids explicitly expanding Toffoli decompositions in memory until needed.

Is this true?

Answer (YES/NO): NO